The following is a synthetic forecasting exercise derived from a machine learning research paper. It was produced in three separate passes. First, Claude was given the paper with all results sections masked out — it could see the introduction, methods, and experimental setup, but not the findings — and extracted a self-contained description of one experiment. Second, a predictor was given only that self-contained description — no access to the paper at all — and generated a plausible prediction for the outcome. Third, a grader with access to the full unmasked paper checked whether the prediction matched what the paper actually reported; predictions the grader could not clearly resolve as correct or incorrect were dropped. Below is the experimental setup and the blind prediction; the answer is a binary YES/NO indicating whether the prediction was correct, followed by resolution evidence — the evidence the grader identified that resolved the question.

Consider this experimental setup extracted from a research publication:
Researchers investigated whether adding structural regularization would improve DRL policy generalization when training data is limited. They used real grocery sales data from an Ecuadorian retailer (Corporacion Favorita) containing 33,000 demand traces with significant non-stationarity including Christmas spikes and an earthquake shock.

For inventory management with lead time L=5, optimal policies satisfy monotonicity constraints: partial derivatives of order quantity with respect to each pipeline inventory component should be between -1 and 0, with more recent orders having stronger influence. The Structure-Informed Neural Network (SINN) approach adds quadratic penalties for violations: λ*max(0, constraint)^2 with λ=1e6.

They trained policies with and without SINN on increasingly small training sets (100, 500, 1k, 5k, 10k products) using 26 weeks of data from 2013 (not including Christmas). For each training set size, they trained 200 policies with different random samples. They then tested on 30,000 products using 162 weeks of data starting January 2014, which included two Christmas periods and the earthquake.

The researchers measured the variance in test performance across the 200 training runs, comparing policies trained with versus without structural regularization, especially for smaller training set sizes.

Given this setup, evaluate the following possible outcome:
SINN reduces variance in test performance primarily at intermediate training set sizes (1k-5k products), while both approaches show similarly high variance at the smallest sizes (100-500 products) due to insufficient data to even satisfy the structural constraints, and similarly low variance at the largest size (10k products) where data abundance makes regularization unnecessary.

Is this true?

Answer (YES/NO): NO